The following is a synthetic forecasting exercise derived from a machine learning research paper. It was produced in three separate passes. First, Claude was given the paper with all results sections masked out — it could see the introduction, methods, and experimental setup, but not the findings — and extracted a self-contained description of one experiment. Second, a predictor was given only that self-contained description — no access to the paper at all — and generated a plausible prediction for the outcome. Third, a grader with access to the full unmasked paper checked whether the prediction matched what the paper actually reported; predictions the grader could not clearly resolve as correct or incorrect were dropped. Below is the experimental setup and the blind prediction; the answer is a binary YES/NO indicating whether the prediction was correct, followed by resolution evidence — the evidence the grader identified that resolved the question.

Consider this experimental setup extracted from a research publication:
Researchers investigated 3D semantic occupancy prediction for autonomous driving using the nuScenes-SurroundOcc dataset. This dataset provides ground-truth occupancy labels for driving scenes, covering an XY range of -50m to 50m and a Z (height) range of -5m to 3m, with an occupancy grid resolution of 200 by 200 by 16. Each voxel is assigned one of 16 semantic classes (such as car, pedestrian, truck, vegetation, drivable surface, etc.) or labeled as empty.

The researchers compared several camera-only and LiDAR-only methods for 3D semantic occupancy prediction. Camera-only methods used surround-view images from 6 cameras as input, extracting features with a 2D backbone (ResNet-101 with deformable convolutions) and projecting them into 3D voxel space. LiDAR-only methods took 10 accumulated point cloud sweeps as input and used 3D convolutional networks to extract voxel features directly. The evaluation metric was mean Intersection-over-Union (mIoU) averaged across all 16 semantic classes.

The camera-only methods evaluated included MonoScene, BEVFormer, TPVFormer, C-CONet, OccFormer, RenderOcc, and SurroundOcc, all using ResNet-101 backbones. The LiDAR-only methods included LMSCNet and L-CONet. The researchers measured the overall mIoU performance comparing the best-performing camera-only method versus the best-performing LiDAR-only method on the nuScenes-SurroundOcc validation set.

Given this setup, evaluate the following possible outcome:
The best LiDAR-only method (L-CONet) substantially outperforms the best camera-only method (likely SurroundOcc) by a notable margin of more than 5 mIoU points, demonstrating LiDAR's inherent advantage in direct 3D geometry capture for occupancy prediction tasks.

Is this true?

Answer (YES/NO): NO